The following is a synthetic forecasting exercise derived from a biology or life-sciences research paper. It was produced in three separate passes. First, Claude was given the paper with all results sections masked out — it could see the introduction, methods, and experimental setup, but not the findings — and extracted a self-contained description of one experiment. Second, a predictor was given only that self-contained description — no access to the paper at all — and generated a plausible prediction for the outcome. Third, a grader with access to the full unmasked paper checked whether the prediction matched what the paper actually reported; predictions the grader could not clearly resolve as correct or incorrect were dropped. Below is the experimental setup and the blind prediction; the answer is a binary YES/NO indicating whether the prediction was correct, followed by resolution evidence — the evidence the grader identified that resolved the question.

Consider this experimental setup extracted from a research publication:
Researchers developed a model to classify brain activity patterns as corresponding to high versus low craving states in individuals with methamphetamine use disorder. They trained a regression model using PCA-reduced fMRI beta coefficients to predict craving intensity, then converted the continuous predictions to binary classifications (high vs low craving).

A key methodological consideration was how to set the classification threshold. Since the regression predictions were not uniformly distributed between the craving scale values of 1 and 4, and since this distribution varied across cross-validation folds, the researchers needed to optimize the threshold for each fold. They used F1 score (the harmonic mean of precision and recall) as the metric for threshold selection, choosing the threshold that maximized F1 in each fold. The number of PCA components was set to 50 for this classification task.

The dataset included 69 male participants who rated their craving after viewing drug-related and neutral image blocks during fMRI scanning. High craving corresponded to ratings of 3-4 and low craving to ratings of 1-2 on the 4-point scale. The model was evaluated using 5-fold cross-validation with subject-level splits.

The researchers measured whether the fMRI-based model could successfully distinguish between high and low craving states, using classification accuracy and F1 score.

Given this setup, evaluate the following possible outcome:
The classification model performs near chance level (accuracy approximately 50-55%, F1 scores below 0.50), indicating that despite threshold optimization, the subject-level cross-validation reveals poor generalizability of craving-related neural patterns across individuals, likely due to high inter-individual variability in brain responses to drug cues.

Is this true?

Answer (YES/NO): NO